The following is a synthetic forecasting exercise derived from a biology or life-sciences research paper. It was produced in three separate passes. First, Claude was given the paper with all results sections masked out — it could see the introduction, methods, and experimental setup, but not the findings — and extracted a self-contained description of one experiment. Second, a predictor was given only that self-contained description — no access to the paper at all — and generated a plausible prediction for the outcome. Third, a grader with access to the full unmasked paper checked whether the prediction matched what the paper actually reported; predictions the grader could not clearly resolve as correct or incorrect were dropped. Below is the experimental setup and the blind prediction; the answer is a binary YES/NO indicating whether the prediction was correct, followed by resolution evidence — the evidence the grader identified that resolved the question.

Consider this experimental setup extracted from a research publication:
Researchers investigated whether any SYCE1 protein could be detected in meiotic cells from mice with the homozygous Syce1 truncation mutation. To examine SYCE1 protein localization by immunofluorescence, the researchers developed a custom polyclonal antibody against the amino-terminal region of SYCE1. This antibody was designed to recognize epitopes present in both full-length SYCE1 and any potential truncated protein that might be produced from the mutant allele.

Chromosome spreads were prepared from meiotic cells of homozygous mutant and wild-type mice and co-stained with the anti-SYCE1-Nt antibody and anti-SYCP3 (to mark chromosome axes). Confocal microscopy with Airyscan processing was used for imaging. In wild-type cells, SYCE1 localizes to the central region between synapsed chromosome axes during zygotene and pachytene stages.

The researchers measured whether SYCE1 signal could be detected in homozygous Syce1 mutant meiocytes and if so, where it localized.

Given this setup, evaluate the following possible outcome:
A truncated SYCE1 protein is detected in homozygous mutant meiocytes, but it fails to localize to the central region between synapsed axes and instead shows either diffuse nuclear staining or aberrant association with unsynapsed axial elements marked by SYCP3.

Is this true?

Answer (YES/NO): NO